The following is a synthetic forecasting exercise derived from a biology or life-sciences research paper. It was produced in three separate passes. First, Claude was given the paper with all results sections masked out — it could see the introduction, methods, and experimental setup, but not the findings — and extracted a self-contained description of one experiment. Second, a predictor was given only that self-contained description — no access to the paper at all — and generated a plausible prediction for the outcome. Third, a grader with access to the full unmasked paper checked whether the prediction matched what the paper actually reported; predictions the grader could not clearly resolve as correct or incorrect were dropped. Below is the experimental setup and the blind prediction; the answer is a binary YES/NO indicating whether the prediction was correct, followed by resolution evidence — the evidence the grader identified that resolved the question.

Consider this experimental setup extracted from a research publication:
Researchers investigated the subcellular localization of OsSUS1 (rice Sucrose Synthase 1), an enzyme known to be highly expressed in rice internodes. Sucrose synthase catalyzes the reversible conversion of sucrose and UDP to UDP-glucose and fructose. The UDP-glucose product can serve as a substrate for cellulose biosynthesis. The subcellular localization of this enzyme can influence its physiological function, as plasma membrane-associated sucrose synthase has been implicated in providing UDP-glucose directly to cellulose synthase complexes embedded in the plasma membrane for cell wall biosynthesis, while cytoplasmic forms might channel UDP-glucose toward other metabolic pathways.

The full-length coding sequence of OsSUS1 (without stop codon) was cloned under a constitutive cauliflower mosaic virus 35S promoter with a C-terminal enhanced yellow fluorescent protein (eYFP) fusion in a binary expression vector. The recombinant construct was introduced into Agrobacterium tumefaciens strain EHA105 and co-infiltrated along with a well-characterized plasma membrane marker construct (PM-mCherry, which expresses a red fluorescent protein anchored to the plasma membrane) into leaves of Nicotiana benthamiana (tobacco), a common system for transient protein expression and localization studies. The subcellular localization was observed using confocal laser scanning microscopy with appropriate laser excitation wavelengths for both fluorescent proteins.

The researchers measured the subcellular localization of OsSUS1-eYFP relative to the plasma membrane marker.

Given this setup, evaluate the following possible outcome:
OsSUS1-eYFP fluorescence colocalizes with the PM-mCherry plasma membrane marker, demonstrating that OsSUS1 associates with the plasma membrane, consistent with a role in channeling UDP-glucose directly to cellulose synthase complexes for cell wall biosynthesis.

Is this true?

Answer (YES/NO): YES